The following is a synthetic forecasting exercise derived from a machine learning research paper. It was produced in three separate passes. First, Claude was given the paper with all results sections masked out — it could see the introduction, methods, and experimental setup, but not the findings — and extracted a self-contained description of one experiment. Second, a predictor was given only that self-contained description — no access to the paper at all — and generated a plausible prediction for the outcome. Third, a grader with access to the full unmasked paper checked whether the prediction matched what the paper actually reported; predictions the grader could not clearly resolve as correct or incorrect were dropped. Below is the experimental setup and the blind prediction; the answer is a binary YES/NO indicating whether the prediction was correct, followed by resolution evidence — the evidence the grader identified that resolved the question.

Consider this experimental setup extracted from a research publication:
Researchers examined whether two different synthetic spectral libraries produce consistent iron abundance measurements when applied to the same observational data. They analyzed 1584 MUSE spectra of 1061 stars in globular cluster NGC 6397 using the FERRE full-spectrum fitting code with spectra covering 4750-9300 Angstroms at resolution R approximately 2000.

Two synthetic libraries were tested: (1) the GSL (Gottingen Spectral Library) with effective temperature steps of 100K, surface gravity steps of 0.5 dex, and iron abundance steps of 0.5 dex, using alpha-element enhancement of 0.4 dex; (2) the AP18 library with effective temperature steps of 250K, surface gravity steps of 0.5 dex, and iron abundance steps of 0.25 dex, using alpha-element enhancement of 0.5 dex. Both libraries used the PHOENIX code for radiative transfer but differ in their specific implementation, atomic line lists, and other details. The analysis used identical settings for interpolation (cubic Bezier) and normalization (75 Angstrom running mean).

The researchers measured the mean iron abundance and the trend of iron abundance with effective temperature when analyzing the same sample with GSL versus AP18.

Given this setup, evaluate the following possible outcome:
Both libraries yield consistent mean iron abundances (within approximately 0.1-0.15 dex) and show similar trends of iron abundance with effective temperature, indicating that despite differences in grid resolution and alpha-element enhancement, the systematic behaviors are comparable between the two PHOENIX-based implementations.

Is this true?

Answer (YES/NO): YES